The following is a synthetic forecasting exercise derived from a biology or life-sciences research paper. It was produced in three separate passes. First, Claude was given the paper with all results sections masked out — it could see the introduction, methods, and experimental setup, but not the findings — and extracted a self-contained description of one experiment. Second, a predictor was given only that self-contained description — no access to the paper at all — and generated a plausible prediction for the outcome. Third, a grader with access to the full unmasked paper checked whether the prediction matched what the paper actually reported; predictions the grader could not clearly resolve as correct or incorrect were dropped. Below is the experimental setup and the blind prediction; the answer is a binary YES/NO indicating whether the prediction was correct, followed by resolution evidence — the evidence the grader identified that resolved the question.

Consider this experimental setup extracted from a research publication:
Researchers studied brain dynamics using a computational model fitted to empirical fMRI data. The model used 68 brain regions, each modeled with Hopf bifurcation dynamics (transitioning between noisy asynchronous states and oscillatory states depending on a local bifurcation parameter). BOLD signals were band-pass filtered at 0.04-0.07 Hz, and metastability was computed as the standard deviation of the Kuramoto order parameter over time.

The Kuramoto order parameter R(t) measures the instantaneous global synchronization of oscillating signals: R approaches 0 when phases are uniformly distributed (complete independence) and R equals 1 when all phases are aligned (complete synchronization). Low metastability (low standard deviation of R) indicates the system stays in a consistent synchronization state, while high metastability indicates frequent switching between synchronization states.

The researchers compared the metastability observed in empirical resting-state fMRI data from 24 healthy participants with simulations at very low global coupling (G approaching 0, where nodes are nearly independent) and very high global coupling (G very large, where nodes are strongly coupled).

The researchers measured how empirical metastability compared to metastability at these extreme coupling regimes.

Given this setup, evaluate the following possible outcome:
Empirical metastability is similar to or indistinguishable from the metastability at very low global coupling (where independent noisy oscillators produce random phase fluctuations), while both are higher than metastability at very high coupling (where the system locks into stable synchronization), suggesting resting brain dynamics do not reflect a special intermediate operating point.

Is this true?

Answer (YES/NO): NO